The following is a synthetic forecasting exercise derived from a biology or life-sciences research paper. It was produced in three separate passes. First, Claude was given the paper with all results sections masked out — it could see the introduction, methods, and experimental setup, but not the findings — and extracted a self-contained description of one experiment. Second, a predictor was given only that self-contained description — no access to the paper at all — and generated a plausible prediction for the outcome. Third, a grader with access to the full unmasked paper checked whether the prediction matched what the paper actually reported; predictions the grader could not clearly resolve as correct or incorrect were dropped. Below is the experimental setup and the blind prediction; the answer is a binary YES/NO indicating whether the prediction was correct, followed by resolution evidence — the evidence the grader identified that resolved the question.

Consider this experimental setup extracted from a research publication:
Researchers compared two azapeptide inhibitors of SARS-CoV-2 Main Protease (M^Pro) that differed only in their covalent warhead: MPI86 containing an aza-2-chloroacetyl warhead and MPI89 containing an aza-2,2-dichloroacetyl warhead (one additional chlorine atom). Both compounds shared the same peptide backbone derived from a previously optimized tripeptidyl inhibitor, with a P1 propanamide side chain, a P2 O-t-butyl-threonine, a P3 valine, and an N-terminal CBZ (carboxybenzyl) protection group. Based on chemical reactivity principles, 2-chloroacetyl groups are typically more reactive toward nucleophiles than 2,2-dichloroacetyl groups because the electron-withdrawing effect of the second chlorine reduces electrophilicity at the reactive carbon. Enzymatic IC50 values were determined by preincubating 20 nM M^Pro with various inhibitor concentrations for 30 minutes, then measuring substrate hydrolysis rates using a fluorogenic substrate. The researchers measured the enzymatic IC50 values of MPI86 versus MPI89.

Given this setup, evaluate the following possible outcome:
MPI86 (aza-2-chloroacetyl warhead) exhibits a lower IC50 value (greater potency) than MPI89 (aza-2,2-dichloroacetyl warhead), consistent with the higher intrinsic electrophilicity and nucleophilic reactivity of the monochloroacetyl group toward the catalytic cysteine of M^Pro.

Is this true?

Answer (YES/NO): NO